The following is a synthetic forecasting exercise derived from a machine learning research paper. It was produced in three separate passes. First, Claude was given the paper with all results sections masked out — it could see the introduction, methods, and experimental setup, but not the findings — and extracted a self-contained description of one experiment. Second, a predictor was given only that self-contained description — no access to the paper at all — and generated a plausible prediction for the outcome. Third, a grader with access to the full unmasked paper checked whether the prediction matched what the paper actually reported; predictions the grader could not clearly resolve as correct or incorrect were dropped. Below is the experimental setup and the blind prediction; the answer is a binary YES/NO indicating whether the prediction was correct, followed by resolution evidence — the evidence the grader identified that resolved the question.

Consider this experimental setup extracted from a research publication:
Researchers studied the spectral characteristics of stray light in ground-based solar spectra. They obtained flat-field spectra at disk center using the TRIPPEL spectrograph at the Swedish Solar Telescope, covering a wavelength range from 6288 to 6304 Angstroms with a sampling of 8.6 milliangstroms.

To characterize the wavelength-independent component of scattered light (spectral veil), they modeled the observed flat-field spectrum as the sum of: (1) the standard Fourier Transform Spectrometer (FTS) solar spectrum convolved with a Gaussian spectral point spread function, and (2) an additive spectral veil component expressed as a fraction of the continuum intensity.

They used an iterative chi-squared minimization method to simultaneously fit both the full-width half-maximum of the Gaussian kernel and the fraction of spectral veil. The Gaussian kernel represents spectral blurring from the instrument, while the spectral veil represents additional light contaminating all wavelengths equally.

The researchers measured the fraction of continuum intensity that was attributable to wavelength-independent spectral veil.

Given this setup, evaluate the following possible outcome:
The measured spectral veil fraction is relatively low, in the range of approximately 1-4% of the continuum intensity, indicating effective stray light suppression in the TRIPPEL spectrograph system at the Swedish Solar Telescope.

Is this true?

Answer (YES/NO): NO